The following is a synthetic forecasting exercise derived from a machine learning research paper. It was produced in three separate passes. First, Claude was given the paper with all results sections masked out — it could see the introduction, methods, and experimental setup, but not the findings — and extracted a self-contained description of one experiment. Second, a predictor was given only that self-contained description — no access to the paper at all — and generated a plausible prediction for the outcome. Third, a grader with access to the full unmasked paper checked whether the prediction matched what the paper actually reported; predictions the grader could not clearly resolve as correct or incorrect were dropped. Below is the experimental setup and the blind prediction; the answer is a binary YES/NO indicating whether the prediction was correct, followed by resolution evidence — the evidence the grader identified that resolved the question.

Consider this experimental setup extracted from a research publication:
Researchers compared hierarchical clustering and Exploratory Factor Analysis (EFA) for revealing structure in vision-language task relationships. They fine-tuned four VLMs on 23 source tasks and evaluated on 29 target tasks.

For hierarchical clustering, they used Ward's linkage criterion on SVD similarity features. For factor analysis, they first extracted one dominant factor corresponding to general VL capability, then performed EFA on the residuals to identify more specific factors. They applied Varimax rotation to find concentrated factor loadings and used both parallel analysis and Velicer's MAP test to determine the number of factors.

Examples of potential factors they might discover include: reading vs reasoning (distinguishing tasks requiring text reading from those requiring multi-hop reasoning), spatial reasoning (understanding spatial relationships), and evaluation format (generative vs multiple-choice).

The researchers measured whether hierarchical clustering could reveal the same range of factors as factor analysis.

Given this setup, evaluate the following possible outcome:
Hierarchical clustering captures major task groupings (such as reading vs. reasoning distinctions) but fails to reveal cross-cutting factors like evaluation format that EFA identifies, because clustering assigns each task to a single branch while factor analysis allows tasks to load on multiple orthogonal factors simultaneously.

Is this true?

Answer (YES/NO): NO